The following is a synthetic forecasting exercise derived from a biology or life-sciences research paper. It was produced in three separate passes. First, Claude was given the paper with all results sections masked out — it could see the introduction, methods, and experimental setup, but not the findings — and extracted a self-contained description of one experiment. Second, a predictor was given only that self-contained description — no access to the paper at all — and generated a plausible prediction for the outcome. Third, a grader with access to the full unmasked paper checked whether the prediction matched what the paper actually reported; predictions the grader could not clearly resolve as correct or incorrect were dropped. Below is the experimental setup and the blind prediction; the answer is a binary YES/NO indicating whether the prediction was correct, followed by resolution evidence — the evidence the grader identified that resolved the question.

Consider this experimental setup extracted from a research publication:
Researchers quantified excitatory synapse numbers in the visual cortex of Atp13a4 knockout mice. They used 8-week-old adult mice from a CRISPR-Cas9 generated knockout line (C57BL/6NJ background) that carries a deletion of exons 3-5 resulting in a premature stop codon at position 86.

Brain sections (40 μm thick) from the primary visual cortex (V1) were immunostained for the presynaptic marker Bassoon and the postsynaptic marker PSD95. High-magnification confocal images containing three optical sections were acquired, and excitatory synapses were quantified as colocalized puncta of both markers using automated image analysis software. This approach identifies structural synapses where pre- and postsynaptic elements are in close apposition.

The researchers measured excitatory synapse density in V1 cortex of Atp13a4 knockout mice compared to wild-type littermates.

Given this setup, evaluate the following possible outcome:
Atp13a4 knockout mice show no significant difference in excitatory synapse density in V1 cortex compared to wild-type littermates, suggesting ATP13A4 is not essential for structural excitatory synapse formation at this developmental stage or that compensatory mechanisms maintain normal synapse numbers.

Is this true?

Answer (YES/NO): NO